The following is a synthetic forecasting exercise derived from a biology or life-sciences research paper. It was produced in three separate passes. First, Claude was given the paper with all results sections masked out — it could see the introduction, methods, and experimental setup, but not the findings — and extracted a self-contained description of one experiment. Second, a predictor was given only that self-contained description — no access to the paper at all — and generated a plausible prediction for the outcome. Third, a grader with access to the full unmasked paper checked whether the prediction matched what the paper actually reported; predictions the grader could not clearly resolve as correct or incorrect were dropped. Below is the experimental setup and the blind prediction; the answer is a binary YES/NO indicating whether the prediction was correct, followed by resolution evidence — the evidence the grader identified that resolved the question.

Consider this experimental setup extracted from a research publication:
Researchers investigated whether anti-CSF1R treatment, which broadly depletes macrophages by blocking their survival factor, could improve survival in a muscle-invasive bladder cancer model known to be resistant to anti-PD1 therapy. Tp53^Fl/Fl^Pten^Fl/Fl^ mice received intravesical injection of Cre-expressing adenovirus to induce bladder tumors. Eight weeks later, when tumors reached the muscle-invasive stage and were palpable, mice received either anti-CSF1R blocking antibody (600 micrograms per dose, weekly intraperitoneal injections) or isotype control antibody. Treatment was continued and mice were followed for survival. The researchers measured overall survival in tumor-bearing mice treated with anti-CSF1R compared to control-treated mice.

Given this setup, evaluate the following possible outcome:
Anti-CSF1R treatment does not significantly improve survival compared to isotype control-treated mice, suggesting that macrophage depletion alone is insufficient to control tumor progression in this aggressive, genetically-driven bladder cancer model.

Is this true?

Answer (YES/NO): YES